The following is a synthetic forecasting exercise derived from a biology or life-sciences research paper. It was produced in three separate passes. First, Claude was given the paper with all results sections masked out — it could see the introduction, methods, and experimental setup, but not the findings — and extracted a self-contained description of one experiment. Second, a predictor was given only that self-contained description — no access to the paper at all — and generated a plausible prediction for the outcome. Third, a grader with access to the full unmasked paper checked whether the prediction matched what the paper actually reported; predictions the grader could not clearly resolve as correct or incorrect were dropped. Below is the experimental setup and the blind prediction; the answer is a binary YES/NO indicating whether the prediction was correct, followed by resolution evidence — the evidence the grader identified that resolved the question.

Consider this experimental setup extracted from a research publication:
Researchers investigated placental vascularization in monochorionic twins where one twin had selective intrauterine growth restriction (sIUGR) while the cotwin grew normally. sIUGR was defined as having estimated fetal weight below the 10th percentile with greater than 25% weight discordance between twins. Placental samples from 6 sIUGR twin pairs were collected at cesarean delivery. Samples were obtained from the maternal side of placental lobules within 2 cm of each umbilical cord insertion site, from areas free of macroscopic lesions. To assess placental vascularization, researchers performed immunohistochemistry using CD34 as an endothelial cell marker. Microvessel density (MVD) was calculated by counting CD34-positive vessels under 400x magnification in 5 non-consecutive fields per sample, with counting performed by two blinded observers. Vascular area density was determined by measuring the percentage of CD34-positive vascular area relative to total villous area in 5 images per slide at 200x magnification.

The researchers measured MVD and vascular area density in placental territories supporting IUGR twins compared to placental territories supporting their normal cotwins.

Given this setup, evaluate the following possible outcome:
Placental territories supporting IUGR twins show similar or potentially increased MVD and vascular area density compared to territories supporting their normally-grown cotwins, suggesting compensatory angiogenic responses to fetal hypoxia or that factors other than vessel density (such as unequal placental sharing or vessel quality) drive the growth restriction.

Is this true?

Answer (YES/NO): NO